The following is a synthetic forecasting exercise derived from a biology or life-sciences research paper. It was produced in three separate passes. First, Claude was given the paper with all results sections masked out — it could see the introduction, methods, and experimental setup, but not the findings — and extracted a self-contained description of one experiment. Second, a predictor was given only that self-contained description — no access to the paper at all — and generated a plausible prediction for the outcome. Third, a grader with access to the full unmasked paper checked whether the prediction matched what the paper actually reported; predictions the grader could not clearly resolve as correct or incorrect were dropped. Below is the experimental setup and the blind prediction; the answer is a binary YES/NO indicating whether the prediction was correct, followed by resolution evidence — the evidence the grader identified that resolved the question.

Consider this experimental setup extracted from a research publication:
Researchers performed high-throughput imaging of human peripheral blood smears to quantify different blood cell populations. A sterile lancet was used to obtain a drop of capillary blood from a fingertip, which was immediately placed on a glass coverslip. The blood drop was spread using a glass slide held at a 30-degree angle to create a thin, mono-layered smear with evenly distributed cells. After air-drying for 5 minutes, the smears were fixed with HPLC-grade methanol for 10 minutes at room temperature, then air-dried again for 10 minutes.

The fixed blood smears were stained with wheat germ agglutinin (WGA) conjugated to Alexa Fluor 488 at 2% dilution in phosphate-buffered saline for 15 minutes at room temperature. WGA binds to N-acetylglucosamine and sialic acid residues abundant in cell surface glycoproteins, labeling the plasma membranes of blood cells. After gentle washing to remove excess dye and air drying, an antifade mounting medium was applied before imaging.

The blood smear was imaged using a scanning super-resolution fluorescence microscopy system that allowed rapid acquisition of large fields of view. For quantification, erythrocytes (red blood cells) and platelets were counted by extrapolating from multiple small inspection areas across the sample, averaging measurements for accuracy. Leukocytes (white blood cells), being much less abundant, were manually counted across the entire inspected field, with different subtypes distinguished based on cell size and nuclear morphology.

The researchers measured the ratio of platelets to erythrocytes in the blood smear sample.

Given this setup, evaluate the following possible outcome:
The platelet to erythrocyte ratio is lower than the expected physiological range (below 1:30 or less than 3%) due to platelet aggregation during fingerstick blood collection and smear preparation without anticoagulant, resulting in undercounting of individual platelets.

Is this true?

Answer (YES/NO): NO